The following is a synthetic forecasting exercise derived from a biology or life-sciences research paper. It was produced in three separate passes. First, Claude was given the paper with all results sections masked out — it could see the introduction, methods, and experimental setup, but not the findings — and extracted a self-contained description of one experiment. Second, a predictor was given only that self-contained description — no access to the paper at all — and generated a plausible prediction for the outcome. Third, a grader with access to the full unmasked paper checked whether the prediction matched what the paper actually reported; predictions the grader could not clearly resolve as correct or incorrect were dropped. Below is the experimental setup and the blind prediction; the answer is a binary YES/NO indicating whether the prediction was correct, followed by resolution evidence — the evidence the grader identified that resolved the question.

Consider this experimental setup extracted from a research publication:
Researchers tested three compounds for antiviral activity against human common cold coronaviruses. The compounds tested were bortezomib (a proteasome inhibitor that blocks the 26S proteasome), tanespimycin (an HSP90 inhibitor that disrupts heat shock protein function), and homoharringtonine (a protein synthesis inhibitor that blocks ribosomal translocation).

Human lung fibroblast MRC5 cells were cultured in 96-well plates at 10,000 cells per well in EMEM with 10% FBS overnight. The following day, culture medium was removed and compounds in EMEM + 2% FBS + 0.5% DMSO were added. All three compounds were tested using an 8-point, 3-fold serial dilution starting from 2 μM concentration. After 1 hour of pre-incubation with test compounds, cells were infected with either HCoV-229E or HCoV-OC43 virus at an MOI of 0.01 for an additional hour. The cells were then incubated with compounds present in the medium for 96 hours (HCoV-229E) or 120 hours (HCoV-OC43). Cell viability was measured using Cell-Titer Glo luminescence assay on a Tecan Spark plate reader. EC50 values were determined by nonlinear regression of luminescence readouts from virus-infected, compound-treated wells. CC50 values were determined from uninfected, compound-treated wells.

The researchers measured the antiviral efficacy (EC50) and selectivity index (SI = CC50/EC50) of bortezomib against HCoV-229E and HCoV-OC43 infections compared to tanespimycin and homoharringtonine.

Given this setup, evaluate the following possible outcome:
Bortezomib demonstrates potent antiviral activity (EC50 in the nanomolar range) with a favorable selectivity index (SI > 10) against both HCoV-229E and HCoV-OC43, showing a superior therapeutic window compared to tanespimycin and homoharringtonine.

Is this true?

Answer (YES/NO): NO